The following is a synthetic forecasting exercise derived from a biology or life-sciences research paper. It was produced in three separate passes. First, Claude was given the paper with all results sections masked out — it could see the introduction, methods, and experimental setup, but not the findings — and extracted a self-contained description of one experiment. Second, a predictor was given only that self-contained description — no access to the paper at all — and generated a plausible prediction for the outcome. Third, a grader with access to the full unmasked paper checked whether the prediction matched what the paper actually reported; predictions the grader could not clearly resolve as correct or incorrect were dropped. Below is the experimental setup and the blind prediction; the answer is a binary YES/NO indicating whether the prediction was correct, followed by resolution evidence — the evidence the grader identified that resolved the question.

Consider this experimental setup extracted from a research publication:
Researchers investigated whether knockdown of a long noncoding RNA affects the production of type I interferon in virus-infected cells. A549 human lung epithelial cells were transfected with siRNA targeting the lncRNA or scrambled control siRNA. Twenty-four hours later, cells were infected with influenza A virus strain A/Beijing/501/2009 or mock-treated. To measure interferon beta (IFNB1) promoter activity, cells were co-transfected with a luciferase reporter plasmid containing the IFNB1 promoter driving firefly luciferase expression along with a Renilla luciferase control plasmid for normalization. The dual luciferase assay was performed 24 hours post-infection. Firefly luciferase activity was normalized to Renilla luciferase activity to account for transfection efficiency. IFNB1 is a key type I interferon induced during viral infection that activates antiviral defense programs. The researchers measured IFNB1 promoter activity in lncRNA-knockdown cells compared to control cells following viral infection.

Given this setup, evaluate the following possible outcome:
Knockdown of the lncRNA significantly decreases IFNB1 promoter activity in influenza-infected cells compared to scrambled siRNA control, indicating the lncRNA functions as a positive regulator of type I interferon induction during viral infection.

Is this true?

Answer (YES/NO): YES